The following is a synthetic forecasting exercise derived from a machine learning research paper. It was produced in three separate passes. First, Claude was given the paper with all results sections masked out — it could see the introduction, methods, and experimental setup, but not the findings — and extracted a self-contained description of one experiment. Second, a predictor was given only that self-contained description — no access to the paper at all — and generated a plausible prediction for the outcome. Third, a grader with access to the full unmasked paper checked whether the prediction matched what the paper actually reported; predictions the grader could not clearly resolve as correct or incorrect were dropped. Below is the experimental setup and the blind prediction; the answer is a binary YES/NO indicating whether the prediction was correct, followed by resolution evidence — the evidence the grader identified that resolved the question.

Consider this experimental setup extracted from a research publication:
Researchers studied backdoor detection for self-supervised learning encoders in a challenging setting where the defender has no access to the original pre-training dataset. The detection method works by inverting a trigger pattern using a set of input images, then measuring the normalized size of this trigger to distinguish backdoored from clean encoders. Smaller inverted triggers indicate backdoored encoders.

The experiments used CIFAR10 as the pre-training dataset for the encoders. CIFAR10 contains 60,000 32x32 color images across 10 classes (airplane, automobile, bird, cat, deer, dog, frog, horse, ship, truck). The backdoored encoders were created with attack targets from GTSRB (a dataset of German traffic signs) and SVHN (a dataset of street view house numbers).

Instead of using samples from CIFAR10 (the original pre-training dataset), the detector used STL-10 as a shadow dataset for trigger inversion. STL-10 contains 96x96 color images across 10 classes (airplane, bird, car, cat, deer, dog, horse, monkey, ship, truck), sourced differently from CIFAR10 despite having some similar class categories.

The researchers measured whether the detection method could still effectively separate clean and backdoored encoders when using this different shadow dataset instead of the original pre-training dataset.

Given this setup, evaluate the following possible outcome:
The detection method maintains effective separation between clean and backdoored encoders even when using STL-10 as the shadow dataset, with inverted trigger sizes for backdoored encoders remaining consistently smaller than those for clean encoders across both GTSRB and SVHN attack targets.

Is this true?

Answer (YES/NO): YES